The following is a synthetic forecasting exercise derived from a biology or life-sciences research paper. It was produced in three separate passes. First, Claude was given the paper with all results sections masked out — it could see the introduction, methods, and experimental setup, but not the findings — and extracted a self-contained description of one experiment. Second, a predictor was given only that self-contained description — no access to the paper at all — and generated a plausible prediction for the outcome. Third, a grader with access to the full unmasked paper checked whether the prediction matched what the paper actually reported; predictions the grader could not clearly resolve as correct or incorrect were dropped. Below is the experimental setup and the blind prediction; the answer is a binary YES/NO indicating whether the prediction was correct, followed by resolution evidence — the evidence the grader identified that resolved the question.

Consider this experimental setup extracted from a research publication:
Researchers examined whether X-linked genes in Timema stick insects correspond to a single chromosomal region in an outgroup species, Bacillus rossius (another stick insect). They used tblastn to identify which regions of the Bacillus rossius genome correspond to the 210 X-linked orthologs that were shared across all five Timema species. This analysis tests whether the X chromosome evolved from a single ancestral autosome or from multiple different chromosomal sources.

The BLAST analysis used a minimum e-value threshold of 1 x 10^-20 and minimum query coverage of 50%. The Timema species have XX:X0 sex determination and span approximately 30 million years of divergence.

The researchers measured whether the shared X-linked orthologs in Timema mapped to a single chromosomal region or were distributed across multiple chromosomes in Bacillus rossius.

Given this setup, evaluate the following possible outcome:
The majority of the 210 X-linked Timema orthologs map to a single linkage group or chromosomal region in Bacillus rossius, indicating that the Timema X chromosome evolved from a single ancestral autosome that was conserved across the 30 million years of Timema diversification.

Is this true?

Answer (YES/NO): YES